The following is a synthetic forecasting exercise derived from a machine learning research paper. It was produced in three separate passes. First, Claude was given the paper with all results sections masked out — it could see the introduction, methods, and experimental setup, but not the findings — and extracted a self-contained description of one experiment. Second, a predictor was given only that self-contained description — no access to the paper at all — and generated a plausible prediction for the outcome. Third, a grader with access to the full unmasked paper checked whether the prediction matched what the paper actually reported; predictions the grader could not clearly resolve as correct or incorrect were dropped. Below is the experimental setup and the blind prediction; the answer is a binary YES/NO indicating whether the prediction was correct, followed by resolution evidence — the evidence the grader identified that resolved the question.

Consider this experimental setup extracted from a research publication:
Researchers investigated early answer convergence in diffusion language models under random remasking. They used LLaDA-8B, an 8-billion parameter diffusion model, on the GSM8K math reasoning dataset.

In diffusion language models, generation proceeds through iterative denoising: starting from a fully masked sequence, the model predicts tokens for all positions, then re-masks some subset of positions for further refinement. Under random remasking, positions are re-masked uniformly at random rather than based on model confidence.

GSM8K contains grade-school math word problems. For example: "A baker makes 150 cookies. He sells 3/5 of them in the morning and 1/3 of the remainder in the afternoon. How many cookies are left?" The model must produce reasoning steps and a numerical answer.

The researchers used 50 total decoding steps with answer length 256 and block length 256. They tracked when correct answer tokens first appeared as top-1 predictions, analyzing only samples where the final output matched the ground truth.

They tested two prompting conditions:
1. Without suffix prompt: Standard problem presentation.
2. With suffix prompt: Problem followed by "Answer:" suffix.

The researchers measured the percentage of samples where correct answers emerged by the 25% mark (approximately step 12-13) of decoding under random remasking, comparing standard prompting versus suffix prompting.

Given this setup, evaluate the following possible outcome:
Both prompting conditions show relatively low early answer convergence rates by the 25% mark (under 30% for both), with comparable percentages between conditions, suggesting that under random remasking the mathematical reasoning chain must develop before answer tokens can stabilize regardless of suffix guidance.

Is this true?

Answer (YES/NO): NO